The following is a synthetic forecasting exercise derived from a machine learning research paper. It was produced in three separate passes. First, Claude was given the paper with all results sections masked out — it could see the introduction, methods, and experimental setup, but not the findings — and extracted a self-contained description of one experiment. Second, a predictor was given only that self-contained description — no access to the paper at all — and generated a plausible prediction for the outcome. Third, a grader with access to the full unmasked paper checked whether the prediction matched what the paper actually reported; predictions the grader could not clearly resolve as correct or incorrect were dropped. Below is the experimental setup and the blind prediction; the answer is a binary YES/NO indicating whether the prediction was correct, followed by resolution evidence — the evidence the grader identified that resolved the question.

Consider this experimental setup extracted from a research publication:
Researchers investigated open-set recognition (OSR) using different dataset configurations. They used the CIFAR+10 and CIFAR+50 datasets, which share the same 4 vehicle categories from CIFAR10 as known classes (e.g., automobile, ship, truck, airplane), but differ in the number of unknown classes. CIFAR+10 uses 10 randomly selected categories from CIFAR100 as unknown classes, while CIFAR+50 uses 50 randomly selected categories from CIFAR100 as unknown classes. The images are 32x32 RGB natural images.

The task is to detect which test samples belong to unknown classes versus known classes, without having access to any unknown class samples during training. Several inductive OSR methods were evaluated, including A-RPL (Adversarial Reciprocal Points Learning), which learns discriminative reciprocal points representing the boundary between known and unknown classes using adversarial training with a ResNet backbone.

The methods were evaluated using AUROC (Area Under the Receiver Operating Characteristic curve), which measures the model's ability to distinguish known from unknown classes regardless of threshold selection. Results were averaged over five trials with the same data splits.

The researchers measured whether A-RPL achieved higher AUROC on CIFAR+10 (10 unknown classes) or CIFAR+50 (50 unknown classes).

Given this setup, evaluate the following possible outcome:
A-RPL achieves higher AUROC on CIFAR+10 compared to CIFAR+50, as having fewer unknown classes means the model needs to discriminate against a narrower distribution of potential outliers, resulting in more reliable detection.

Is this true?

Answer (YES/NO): YES